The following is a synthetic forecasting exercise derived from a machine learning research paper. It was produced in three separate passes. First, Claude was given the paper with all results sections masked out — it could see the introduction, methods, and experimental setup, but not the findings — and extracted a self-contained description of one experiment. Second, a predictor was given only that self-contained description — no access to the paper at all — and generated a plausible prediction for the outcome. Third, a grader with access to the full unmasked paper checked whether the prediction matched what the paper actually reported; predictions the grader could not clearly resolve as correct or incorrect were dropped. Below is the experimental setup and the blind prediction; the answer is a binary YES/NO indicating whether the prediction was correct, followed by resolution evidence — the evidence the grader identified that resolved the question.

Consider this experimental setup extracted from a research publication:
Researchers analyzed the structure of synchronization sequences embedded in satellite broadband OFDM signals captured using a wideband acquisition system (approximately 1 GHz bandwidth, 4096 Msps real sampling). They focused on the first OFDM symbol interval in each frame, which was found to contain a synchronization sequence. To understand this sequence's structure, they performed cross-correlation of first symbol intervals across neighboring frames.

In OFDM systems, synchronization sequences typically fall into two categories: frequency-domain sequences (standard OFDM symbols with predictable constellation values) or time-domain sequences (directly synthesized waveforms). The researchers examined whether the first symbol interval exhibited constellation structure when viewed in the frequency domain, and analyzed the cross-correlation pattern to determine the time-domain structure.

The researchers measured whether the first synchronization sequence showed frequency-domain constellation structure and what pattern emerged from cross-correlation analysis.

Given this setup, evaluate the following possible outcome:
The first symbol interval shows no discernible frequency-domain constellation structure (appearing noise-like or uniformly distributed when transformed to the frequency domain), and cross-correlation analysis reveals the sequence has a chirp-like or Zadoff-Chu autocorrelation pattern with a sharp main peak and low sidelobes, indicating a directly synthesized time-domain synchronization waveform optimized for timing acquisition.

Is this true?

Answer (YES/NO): NO